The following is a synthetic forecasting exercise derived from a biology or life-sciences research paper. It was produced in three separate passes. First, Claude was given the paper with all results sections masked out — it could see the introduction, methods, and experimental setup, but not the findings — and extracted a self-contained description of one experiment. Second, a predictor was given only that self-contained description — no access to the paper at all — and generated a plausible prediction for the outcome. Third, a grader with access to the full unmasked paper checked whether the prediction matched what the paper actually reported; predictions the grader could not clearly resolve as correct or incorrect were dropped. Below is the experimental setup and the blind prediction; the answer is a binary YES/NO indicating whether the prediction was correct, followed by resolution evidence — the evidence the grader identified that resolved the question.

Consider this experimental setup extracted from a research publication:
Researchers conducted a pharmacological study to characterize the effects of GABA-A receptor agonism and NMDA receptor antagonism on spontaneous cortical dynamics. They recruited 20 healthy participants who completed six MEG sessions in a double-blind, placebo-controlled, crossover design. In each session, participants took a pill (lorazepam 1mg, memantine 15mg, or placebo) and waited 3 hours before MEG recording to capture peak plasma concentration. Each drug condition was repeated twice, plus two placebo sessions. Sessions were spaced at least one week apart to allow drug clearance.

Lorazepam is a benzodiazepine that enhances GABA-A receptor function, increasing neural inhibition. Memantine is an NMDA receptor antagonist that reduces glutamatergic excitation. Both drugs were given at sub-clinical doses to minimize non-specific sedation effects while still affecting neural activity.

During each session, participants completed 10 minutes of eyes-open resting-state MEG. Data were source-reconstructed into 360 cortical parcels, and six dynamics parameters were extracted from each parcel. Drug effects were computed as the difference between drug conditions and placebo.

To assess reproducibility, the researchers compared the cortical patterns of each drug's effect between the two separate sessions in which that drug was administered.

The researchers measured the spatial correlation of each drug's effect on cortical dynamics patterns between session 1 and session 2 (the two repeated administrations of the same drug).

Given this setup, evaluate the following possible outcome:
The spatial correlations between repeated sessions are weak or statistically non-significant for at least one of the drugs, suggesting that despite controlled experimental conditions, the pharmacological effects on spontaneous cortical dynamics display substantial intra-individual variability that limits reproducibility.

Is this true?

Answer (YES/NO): NO